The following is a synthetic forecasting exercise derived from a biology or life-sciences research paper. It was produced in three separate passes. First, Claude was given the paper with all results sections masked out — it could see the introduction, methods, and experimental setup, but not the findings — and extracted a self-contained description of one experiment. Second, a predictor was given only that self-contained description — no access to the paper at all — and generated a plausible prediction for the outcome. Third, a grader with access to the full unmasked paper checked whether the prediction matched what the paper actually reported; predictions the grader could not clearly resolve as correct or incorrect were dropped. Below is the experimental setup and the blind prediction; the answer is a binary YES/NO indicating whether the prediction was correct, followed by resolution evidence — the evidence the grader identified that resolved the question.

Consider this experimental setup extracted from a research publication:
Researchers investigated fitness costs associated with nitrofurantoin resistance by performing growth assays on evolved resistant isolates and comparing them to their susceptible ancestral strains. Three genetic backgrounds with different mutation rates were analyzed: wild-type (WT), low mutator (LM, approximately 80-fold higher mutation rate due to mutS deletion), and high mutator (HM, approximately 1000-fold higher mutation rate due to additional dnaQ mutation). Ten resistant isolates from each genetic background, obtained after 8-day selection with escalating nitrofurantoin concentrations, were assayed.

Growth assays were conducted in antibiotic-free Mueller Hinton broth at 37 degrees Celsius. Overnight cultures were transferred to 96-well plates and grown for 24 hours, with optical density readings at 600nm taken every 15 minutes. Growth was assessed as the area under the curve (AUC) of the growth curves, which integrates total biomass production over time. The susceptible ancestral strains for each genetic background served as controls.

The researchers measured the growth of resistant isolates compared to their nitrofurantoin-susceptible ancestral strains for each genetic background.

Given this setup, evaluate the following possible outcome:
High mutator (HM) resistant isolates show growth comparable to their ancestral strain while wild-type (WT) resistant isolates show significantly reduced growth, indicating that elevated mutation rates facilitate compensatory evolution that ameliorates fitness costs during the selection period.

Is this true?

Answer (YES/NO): NO